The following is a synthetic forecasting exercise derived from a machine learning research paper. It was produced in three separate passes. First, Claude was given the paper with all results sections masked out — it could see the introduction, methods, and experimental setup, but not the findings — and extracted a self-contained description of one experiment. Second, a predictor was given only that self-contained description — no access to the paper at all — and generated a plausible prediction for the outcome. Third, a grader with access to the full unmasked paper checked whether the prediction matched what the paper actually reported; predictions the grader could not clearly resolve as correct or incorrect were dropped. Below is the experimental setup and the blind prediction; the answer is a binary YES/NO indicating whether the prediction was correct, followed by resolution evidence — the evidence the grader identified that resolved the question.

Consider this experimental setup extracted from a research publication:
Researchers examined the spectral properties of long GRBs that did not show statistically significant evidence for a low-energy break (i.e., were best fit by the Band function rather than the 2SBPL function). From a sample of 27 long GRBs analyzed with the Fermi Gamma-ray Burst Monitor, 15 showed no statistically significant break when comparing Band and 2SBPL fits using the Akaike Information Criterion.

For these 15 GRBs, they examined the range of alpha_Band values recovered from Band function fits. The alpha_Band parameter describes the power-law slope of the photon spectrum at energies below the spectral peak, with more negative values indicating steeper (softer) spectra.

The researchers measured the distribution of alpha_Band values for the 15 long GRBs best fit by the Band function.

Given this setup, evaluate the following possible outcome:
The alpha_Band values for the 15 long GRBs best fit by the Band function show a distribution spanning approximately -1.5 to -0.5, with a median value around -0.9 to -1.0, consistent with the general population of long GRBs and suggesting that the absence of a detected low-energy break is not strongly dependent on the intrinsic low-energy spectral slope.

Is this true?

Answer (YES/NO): YES